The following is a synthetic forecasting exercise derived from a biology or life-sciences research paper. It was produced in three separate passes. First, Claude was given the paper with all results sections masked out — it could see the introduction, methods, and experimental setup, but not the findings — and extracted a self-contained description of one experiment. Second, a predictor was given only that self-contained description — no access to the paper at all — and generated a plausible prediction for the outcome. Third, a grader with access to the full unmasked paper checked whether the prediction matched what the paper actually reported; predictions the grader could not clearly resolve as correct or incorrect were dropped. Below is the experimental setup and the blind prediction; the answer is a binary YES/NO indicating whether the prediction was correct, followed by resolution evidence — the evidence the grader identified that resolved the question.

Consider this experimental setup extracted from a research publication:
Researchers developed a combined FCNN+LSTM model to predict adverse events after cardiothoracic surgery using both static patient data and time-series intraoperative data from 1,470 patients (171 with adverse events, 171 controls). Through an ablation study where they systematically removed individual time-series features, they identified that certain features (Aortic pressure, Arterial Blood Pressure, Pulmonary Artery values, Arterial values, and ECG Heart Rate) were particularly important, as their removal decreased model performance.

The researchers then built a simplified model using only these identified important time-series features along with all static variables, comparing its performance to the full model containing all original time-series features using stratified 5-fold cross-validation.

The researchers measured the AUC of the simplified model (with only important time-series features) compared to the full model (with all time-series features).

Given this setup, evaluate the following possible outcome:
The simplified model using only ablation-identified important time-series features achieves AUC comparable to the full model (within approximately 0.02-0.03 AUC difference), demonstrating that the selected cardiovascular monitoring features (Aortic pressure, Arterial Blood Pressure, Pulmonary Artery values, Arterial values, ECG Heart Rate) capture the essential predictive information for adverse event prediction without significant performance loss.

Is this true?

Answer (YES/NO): YES